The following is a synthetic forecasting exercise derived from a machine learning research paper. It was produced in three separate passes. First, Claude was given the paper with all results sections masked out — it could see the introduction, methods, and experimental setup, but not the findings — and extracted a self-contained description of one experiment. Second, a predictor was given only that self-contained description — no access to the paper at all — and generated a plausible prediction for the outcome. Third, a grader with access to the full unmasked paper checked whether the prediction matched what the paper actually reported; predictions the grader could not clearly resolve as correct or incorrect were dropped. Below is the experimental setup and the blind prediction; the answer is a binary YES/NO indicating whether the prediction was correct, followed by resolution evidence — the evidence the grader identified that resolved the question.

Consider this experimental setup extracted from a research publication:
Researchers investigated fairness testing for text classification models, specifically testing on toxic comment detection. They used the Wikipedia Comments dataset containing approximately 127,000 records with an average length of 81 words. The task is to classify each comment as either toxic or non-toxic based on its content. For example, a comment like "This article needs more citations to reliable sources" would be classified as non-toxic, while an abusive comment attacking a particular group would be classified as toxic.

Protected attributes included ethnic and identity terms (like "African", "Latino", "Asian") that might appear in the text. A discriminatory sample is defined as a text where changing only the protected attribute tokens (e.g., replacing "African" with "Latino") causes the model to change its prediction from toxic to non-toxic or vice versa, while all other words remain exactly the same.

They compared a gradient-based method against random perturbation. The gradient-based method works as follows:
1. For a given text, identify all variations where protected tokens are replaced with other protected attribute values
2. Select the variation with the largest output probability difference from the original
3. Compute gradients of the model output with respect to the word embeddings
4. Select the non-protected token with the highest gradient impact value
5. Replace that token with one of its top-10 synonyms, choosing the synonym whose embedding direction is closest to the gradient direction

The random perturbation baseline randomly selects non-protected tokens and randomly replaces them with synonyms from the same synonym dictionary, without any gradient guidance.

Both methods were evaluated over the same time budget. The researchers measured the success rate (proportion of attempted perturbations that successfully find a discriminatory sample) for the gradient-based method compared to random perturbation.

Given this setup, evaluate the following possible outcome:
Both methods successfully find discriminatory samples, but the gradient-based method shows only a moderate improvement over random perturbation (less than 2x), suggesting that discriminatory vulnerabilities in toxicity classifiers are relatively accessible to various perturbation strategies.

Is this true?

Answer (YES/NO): YES